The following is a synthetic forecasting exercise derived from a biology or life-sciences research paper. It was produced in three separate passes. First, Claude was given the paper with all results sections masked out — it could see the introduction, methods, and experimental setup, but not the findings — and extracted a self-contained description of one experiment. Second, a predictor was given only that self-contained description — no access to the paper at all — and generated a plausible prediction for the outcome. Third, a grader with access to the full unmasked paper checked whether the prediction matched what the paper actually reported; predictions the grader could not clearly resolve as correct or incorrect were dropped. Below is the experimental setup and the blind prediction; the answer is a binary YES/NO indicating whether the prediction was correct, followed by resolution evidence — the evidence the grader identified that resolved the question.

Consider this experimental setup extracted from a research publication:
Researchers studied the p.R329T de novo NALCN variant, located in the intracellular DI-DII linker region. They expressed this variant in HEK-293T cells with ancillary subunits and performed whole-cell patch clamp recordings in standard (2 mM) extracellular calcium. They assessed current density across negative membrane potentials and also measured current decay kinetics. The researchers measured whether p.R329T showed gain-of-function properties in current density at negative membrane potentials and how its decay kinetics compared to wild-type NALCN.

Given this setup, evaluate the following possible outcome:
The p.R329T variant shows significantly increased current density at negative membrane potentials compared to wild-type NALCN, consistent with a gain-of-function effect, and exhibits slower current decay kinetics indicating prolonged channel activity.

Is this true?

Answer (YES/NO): NO